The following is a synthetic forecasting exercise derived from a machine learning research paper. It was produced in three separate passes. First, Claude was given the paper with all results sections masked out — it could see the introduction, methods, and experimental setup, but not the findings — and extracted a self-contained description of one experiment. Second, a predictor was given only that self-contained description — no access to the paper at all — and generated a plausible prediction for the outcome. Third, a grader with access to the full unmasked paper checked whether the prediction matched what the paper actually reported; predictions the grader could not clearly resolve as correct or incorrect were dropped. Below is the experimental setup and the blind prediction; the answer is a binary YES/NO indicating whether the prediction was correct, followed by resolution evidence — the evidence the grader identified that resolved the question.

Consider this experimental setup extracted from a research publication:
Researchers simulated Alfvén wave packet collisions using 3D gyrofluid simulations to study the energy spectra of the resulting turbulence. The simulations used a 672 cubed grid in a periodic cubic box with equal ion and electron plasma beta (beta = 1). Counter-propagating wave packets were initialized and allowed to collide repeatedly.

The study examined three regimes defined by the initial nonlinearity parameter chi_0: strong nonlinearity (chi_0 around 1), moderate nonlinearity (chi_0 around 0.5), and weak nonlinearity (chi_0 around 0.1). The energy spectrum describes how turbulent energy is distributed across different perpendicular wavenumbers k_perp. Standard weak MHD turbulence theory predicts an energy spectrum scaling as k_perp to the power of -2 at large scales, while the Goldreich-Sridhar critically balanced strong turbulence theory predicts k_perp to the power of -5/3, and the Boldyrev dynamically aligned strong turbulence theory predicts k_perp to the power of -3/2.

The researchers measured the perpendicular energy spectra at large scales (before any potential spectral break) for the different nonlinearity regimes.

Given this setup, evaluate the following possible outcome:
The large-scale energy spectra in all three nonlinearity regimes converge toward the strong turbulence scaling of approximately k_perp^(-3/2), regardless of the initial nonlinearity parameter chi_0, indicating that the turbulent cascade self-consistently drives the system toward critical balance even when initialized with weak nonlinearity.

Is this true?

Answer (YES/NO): NO